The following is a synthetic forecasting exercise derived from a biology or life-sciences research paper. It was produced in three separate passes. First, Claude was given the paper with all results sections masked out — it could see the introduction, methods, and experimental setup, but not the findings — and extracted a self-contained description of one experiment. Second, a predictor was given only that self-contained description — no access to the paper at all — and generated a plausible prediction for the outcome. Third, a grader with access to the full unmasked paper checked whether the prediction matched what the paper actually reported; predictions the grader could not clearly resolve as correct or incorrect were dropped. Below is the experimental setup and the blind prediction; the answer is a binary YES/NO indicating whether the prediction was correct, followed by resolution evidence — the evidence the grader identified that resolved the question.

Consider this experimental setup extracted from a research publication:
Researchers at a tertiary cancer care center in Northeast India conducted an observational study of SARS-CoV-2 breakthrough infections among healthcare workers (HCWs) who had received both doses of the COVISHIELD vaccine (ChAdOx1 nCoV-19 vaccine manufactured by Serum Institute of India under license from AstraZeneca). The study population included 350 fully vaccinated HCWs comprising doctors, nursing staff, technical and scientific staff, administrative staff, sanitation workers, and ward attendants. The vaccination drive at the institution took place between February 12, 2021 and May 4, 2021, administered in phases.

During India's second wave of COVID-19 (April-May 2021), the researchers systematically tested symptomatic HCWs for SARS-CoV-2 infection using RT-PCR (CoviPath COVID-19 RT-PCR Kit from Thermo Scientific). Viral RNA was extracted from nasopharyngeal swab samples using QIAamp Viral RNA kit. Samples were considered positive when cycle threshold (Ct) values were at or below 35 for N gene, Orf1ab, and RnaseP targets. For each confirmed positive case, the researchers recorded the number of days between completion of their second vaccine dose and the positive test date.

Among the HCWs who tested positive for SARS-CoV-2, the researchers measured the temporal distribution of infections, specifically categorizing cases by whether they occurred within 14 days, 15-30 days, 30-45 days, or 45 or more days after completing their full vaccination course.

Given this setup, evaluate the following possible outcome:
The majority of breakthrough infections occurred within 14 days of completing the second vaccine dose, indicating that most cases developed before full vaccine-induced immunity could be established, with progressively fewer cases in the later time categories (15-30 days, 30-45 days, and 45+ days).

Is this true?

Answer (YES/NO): NO